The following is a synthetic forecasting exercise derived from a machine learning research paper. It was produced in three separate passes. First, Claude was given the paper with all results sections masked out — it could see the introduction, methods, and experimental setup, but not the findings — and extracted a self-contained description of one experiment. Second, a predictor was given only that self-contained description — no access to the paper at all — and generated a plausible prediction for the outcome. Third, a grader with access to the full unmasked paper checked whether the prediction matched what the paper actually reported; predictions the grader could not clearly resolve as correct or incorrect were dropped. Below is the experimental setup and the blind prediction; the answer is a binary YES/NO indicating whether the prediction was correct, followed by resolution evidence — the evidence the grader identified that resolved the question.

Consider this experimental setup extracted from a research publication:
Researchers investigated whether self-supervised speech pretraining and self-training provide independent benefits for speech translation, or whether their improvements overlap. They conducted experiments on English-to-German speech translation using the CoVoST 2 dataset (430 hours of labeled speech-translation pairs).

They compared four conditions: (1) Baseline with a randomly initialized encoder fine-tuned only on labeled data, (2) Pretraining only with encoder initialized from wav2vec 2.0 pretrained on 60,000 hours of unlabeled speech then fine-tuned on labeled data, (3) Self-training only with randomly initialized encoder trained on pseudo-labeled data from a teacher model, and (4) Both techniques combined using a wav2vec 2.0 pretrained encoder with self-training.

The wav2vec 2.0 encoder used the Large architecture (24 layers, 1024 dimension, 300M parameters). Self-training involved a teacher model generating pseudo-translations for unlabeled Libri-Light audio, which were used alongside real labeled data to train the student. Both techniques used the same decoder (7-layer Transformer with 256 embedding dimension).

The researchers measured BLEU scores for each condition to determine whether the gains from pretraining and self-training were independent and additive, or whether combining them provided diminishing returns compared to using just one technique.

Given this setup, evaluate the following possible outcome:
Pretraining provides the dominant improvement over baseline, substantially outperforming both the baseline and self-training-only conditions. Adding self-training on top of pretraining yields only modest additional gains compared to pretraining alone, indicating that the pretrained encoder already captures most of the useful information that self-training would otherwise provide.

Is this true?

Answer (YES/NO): NO